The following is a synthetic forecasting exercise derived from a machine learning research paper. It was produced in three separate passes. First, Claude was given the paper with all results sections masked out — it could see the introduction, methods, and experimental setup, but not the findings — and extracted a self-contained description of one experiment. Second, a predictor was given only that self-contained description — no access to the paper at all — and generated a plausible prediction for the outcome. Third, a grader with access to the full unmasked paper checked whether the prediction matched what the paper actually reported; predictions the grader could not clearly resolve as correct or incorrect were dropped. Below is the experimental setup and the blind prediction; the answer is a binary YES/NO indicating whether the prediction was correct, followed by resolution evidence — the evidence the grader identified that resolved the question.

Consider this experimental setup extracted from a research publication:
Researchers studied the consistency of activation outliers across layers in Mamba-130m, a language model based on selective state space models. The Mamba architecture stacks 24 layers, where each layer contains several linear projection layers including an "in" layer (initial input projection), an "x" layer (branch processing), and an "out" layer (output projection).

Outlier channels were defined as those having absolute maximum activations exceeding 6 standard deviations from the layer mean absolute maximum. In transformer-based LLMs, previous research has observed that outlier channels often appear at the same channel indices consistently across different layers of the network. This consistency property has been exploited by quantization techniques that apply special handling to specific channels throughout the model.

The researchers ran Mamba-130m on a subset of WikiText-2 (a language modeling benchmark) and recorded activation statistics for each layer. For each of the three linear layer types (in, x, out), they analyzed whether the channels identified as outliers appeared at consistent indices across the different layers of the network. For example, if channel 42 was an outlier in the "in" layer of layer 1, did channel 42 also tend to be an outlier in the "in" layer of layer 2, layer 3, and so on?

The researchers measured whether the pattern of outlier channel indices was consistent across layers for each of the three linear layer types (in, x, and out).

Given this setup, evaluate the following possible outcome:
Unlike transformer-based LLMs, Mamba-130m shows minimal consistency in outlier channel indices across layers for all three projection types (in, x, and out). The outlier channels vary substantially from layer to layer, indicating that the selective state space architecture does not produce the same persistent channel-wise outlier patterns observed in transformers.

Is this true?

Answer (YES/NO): NO